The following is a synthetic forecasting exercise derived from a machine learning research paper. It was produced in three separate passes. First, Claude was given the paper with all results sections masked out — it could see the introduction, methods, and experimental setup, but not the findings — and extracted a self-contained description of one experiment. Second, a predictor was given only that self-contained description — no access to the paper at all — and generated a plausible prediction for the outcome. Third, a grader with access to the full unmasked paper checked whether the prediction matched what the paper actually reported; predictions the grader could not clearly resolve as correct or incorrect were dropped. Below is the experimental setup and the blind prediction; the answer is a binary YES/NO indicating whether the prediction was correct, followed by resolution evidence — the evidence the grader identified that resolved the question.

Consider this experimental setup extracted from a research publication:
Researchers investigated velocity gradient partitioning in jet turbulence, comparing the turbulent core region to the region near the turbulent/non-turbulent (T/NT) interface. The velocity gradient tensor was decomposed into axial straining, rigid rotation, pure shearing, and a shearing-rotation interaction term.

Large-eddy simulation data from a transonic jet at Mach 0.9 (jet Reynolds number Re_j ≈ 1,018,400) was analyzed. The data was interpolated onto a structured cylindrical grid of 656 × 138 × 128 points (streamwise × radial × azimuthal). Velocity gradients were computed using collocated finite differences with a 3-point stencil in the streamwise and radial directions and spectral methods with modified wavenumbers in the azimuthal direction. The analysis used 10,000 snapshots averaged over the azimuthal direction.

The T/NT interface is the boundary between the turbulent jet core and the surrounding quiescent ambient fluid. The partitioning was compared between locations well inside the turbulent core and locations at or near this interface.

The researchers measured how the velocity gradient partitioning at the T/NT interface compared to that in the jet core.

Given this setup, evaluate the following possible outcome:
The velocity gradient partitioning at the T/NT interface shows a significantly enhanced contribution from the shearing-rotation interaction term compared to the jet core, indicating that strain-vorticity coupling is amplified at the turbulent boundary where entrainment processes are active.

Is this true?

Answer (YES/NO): NO